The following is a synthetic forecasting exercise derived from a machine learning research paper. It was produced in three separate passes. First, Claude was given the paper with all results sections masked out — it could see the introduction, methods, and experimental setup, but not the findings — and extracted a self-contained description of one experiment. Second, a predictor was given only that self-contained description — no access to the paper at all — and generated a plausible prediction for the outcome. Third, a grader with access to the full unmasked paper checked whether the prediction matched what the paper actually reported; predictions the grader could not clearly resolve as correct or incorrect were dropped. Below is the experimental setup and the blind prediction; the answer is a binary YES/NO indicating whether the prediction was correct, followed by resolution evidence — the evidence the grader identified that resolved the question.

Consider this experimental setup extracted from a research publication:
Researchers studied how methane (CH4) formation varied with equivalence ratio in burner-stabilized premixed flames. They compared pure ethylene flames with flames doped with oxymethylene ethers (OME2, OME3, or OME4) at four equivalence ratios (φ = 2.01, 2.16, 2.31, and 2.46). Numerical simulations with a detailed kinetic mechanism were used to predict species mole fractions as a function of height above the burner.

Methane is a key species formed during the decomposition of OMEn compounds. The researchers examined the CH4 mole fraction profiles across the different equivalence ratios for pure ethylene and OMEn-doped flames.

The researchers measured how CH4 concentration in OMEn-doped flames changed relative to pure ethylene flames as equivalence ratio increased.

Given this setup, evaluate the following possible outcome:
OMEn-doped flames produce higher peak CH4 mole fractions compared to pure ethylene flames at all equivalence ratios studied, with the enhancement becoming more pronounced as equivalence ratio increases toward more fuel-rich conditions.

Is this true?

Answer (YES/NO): YES